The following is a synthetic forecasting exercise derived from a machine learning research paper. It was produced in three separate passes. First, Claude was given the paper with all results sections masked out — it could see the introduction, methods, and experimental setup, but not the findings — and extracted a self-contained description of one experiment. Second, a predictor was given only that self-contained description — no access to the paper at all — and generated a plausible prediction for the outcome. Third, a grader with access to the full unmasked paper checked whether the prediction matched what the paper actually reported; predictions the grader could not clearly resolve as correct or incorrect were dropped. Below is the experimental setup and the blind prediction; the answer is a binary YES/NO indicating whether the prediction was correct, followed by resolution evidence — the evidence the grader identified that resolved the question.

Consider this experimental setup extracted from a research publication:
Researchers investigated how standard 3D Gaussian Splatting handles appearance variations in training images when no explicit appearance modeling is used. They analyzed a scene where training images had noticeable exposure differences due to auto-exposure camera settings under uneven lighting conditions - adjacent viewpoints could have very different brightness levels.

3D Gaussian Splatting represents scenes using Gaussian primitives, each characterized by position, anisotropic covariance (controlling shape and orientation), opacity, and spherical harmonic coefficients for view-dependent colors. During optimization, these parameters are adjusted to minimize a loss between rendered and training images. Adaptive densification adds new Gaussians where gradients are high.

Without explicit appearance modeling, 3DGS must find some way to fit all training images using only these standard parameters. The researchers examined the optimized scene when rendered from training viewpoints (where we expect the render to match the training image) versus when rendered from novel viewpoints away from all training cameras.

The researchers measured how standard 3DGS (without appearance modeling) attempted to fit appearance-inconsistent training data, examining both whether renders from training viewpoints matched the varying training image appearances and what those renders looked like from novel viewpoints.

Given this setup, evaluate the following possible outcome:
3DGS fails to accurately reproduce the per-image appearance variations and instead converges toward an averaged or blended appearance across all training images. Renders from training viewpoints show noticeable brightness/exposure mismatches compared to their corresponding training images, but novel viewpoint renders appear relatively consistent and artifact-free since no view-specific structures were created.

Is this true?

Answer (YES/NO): NO